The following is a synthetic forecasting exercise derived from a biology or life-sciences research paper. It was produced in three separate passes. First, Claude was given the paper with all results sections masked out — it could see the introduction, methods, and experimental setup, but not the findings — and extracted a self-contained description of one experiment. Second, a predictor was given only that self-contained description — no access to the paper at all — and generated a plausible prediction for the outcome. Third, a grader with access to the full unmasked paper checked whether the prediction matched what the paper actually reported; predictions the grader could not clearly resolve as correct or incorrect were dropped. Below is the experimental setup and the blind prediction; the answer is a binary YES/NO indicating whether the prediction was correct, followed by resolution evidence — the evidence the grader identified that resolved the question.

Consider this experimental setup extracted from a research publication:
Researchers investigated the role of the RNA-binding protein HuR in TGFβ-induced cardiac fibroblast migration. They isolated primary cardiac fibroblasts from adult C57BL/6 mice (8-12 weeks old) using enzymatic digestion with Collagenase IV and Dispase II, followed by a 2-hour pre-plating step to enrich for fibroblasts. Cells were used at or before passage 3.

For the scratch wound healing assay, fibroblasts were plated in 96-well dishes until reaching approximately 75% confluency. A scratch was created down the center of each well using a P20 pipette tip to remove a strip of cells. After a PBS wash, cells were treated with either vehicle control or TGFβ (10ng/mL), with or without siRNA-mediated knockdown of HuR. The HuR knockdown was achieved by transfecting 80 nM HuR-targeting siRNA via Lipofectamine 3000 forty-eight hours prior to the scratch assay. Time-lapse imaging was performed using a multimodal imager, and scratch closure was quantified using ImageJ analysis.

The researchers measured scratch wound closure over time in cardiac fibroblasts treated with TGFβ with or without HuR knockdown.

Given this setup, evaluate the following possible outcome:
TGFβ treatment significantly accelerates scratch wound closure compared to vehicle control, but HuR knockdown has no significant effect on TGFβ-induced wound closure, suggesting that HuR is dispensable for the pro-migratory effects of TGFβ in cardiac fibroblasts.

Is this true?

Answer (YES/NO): NO